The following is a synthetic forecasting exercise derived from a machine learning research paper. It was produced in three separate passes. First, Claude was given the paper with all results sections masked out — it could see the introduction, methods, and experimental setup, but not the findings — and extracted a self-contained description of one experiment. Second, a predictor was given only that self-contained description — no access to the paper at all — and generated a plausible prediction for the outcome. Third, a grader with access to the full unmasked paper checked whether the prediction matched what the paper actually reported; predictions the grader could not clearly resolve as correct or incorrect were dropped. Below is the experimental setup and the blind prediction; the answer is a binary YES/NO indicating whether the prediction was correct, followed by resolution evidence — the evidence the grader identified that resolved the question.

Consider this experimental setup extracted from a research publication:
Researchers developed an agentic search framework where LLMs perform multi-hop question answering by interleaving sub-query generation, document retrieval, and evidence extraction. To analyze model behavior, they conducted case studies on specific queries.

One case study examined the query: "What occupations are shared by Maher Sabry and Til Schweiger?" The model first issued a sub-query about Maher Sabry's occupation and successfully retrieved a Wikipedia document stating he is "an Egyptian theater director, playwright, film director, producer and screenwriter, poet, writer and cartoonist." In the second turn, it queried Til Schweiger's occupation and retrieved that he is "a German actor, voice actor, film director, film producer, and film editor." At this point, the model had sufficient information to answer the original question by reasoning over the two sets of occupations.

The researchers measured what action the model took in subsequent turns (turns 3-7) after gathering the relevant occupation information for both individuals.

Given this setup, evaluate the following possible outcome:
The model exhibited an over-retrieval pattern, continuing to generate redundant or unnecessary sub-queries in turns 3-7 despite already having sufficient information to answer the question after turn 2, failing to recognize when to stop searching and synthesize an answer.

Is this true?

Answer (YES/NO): YES